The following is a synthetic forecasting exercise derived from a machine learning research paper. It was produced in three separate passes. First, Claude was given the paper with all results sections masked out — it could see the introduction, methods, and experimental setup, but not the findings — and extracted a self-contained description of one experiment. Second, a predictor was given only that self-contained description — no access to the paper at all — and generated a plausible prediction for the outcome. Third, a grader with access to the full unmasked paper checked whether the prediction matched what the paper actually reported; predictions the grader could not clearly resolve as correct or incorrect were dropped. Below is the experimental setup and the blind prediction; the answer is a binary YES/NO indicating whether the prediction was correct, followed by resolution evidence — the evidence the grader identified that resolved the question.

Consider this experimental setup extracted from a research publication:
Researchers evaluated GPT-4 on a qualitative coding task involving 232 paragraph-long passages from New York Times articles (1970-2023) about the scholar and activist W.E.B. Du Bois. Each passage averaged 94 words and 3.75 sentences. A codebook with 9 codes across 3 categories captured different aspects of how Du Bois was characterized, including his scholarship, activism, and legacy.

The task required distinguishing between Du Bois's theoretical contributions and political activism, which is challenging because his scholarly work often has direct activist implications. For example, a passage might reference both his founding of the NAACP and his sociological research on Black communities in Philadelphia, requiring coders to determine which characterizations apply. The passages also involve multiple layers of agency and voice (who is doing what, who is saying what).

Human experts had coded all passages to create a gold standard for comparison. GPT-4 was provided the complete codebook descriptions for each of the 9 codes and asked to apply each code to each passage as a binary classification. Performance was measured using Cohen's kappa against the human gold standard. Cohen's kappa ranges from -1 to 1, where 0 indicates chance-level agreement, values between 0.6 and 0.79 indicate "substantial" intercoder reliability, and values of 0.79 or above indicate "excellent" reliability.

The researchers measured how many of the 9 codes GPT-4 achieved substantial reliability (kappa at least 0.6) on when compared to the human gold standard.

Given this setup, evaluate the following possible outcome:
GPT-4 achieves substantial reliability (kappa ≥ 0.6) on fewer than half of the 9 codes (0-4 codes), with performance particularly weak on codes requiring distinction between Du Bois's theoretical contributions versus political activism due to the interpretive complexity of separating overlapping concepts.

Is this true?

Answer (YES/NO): NO